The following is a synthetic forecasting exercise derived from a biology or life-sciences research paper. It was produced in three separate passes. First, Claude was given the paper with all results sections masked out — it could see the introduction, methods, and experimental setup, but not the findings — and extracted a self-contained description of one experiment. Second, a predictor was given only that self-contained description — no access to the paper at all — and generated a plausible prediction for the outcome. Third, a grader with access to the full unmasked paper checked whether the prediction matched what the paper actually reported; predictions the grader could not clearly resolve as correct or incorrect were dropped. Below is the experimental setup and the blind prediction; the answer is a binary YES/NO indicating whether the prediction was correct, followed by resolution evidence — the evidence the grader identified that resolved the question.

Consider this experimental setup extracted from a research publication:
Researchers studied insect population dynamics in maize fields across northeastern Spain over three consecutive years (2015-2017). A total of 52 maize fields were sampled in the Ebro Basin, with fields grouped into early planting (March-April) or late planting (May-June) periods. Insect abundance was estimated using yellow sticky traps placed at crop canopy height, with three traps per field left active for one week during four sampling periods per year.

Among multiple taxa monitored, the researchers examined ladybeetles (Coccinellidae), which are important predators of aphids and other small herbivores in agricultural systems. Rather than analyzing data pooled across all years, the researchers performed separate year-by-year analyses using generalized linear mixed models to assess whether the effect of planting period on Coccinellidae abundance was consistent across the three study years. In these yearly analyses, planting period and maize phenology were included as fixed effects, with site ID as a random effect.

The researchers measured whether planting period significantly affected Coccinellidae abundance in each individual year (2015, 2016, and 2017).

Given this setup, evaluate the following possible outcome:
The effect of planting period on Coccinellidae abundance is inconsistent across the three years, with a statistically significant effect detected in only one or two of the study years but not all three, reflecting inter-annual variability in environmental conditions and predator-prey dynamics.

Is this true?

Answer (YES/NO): YES